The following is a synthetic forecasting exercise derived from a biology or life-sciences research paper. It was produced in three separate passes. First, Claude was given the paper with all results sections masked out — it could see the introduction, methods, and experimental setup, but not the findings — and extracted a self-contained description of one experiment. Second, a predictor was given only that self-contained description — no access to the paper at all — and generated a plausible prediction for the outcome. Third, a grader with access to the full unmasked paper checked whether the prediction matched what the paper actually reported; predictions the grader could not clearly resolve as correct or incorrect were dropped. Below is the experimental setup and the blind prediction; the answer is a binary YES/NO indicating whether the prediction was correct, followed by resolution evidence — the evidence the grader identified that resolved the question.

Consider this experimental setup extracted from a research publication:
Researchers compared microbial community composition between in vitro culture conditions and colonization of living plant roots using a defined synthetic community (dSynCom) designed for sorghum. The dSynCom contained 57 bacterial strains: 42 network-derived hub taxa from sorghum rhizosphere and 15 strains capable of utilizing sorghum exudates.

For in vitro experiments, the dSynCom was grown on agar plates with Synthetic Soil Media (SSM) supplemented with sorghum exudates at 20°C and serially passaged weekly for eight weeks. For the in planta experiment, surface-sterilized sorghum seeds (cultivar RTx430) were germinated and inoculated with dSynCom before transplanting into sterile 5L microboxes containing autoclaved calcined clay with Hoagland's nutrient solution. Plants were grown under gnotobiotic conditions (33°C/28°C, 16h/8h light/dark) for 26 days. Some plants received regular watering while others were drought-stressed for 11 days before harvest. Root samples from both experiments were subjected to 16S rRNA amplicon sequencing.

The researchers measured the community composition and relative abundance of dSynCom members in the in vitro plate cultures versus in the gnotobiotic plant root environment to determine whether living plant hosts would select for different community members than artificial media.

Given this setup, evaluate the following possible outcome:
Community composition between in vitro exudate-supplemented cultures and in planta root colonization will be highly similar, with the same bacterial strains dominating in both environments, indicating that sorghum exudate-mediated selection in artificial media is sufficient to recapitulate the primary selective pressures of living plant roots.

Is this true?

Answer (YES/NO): NO